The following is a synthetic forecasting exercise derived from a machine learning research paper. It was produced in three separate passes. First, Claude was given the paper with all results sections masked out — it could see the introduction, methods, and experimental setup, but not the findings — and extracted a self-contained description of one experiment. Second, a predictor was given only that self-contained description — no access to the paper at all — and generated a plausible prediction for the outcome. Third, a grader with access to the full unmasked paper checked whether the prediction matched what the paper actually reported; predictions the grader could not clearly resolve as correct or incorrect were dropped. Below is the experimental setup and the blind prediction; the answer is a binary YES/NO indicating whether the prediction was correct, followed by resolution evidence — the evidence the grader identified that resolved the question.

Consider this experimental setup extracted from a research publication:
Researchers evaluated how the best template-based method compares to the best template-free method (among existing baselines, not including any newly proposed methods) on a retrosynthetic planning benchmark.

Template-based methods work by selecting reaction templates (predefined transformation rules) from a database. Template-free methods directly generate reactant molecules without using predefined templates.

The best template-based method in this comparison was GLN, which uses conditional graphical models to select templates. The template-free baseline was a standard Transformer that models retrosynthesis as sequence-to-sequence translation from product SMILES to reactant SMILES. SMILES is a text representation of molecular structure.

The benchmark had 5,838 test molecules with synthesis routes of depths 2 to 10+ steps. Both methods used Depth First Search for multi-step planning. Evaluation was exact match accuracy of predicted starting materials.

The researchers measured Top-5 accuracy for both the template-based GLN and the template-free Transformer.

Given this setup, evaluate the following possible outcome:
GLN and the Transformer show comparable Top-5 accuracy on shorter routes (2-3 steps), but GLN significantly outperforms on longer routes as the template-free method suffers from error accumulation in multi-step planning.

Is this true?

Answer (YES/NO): NO